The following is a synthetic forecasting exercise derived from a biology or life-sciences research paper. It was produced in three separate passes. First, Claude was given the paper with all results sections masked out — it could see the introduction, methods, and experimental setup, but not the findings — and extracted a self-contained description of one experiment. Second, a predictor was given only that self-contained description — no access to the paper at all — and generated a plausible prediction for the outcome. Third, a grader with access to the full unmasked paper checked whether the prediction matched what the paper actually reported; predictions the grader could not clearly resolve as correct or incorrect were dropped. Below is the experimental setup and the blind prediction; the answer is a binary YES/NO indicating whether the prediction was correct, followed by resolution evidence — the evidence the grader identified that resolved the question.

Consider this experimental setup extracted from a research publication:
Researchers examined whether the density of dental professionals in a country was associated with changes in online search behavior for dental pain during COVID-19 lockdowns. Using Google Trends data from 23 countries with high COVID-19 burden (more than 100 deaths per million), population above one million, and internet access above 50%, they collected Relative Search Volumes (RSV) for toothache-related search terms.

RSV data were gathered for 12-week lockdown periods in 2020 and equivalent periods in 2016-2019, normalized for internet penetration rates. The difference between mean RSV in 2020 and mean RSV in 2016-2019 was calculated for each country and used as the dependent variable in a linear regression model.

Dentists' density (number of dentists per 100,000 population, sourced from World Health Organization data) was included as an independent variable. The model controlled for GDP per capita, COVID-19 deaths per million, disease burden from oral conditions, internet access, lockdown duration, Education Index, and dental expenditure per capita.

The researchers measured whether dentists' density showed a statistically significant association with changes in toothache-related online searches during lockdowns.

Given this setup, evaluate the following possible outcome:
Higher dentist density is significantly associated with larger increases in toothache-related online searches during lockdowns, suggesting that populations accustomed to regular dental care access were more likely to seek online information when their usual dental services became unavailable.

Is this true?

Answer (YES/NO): NO